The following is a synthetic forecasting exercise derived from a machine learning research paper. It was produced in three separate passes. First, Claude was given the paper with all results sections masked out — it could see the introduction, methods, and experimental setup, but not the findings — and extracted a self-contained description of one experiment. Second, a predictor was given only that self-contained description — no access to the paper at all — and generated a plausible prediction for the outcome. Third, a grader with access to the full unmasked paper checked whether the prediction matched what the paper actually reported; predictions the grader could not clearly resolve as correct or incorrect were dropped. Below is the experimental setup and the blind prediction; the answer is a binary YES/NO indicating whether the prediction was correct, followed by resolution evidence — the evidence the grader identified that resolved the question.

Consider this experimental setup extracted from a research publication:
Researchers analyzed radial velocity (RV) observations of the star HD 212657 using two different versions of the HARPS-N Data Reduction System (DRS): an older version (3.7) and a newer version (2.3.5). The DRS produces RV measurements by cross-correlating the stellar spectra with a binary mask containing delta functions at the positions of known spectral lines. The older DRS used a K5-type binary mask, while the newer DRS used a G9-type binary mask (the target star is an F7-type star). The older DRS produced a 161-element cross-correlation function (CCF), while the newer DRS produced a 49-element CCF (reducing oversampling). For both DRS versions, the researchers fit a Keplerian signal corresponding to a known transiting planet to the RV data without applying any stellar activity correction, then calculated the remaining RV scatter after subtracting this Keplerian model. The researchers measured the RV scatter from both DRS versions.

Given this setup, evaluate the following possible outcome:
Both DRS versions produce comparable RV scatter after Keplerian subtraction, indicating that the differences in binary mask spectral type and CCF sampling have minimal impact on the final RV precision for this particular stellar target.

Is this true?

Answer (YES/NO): NO